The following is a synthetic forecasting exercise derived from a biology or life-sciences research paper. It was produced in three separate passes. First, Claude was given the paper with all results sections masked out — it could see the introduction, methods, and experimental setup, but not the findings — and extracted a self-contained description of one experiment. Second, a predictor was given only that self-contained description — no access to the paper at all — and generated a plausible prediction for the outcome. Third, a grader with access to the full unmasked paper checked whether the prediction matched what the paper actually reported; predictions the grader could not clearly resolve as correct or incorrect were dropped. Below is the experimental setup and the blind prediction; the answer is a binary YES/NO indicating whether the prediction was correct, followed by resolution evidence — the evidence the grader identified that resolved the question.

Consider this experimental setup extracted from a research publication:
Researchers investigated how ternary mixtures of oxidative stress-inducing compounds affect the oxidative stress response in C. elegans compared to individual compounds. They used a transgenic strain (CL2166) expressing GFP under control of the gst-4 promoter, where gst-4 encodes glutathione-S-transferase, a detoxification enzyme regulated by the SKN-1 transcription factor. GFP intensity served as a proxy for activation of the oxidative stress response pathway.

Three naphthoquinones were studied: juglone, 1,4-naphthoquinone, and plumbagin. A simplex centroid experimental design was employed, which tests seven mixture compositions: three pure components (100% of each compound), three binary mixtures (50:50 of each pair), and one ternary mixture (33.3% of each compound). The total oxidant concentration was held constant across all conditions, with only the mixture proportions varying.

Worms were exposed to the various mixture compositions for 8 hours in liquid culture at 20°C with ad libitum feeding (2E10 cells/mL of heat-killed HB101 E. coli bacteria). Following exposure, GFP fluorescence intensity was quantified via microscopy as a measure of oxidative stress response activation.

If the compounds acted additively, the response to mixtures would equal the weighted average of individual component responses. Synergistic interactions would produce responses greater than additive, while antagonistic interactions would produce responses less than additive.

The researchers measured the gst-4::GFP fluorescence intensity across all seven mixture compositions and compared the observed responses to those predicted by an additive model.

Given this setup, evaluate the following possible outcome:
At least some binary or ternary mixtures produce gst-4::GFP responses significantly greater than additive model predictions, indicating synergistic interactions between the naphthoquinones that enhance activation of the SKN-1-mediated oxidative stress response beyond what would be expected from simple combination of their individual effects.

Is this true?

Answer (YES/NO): NO